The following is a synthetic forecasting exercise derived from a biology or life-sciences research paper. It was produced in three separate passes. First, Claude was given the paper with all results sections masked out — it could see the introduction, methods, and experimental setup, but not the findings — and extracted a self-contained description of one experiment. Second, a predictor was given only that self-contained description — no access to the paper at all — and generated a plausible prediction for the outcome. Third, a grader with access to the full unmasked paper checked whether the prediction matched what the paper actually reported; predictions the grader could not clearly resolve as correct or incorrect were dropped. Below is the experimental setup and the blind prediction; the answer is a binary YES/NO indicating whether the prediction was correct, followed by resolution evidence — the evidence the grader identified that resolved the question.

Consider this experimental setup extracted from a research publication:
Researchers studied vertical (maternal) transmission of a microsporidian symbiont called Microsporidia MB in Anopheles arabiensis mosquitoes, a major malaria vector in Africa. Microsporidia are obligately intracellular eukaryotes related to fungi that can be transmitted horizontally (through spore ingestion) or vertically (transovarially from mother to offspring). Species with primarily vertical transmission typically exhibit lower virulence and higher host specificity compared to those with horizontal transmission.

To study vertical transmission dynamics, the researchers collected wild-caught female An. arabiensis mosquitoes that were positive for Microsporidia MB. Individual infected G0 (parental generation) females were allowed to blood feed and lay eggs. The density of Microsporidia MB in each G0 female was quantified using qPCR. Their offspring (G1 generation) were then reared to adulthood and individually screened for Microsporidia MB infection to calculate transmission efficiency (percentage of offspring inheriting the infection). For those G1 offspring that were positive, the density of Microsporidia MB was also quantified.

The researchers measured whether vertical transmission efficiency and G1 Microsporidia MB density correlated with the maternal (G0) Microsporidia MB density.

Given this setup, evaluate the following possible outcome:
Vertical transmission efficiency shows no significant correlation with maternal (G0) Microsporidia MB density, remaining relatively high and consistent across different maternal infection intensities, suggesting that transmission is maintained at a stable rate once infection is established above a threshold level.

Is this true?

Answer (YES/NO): NO